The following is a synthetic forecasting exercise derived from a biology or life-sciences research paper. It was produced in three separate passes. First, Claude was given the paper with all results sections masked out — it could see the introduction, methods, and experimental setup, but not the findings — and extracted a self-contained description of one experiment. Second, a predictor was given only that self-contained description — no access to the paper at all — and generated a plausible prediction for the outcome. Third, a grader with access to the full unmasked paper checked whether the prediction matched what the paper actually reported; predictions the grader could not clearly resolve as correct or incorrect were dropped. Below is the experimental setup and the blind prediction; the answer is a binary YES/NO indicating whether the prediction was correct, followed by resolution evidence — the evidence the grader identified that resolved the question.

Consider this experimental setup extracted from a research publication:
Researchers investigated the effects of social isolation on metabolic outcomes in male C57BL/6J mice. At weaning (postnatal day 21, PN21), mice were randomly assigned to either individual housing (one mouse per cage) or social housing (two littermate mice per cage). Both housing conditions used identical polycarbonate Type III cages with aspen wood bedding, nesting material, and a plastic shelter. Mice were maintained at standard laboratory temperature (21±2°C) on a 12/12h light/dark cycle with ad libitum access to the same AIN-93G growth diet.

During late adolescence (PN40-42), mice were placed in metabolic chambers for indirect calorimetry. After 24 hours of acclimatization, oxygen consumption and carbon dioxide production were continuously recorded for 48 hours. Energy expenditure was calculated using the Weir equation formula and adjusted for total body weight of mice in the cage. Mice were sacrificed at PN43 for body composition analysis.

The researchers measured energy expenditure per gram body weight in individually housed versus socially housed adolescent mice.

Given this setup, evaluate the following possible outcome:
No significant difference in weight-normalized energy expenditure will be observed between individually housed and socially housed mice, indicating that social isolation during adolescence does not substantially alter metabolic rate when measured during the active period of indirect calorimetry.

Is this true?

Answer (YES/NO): NO